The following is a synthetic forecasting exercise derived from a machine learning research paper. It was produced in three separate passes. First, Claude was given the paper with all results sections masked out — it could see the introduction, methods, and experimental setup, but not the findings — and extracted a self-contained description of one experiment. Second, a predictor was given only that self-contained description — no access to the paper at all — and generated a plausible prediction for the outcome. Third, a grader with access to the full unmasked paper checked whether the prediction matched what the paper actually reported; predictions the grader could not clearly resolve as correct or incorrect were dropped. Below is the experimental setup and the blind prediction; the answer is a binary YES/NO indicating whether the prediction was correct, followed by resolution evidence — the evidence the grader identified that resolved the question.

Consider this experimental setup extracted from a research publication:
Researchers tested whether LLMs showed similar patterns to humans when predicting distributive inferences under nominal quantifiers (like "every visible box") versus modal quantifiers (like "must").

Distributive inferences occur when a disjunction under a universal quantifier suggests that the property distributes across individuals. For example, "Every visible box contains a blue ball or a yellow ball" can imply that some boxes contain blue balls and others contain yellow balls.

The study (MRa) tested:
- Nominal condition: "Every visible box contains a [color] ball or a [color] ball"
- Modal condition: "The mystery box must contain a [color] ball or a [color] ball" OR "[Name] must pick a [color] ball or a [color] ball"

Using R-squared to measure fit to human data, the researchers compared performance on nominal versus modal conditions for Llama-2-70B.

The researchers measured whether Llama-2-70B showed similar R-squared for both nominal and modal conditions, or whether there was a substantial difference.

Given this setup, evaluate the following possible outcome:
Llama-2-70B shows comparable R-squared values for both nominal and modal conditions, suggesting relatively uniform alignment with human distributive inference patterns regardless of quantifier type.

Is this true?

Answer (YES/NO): NO